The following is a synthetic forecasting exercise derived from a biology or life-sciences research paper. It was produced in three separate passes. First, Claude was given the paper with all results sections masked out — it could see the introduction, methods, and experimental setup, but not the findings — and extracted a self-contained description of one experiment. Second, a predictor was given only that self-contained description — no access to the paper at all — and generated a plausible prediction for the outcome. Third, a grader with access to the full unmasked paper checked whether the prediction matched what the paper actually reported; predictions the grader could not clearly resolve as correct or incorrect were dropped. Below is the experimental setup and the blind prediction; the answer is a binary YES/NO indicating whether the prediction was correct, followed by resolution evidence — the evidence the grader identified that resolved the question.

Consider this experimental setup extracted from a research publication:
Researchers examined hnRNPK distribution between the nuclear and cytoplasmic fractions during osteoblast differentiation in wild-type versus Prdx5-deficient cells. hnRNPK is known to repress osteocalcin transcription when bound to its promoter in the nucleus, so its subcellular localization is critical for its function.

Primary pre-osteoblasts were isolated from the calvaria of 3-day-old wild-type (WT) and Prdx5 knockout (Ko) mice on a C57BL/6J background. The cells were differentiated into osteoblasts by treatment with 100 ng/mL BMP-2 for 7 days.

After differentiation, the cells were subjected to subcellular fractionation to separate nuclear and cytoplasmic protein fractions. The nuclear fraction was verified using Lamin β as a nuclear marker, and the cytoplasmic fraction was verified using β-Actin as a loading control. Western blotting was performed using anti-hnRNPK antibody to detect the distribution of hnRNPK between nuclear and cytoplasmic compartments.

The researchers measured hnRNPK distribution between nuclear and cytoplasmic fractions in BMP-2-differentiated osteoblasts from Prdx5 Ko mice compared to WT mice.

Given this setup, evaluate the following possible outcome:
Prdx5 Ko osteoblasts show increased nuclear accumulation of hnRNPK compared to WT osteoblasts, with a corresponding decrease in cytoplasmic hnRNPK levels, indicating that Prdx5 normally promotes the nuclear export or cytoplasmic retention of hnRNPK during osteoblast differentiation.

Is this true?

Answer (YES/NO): YES